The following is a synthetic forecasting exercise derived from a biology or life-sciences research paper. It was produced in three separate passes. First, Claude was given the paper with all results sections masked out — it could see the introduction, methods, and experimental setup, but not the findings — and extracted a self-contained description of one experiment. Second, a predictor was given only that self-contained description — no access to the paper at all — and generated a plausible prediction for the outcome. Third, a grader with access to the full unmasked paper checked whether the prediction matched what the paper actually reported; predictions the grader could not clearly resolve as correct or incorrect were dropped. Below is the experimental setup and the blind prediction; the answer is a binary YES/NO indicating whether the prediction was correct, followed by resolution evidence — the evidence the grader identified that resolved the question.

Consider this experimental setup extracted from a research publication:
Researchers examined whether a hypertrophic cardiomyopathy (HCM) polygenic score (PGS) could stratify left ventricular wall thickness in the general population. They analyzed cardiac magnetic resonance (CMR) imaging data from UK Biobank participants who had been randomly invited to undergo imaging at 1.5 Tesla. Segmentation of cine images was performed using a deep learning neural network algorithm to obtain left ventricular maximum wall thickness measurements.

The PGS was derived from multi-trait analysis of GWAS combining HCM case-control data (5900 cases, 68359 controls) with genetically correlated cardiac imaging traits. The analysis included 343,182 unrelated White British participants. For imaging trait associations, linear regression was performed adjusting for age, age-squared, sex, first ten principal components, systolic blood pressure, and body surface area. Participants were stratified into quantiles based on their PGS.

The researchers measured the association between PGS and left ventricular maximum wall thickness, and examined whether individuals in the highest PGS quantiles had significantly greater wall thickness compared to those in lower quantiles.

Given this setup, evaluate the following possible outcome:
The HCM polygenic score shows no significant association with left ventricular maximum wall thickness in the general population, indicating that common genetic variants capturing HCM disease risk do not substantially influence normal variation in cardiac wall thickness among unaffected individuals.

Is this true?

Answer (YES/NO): NO